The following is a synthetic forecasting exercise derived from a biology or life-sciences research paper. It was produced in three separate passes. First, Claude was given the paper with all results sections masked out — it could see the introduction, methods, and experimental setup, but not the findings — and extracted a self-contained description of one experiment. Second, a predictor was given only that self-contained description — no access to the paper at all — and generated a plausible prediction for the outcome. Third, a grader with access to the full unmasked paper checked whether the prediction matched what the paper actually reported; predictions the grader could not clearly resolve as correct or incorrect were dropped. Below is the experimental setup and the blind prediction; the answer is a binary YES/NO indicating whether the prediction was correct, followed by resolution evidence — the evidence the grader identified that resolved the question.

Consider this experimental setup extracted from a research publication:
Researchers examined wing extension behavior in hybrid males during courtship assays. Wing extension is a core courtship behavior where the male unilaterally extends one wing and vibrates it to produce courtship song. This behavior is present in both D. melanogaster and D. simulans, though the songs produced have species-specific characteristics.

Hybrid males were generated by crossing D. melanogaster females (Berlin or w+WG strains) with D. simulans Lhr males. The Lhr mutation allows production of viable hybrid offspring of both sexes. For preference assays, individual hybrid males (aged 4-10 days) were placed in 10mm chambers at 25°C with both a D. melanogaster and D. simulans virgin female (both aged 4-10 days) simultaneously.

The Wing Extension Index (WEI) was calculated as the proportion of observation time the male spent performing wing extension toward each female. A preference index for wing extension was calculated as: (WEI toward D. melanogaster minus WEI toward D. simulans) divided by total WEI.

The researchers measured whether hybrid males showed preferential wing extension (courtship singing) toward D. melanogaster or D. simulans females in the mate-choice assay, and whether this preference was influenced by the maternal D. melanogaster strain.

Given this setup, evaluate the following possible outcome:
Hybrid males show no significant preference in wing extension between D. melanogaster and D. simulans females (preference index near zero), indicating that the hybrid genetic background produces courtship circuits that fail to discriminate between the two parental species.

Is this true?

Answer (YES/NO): NO